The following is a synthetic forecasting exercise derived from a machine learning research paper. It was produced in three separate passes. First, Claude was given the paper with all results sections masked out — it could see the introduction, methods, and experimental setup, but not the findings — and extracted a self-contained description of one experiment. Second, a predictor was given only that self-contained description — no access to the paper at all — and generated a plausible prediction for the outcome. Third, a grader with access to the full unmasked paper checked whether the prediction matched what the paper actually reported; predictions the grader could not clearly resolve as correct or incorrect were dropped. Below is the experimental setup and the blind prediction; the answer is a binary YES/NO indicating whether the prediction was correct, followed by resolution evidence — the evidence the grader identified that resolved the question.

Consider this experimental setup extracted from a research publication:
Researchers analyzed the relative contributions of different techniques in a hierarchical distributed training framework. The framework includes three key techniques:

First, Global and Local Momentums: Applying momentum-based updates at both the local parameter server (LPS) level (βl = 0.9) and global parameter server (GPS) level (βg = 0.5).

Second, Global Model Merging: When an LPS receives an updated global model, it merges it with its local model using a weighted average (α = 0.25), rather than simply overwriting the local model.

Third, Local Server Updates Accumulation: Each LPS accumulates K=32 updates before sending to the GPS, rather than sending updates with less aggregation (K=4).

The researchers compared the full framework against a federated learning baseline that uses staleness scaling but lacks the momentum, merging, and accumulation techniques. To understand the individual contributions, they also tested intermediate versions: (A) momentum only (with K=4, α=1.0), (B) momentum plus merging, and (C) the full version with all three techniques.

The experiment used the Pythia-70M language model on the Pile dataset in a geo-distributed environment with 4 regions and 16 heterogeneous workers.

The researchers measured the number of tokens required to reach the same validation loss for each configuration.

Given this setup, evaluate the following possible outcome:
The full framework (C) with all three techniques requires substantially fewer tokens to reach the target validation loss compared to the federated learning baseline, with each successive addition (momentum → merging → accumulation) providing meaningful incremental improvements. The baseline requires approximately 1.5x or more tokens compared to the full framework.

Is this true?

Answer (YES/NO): YES